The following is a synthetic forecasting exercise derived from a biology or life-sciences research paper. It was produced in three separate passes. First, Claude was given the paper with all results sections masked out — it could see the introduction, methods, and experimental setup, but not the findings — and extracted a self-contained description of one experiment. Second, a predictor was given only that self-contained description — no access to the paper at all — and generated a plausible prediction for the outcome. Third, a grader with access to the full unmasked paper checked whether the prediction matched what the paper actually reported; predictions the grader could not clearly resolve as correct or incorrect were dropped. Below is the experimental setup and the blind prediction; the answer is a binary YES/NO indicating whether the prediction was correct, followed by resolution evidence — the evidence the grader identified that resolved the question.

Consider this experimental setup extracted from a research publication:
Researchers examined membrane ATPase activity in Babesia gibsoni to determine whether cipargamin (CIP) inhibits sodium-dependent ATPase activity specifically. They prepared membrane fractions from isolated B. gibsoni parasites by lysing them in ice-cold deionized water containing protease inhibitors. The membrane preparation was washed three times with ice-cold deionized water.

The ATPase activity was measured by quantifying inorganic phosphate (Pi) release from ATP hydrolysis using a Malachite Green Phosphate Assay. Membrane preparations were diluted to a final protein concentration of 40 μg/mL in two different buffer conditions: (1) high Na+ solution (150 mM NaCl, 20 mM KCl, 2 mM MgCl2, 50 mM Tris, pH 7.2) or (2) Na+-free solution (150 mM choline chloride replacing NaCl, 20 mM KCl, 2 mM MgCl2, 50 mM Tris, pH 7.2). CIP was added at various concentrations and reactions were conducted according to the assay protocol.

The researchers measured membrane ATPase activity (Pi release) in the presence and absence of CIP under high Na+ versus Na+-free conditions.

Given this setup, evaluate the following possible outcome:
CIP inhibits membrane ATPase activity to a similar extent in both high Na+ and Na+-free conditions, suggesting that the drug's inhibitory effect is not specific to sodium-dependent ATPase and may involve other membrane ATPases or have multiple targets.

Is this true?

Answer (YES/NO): NO